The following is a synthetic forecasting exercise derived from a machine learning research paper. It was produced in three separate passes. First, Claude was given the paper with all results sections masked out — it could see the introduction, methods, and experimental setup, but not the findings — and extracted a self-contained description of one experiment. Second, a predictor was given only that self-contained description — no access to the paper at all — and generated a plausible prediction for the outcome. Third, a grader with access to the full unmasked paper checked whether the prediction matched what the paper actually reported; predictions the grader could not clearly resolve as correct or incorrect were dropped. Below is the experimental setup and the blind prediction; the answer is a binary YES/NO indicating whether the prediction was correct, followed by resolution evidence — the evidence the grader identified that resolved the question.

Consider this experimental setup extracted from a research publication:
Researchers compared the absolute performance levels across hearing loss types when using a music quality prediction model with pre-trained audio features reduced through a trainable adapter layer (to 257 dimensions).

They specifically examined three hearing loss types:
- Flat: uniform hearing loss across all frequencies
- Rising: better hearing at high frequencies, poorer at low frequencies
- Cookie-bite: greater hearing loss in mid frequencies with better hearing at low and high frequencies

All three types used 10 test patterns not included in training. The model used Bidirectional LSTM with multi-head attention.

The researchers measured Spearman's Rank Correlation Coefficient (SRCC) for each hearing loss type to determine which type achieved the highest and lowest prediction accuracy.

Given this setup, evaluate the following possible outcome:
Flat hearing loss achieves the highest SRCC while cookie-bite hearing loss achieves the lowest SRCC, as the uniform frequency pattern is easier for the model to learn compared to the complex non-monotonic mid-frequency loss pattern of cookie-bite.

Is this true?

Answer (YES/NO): YES